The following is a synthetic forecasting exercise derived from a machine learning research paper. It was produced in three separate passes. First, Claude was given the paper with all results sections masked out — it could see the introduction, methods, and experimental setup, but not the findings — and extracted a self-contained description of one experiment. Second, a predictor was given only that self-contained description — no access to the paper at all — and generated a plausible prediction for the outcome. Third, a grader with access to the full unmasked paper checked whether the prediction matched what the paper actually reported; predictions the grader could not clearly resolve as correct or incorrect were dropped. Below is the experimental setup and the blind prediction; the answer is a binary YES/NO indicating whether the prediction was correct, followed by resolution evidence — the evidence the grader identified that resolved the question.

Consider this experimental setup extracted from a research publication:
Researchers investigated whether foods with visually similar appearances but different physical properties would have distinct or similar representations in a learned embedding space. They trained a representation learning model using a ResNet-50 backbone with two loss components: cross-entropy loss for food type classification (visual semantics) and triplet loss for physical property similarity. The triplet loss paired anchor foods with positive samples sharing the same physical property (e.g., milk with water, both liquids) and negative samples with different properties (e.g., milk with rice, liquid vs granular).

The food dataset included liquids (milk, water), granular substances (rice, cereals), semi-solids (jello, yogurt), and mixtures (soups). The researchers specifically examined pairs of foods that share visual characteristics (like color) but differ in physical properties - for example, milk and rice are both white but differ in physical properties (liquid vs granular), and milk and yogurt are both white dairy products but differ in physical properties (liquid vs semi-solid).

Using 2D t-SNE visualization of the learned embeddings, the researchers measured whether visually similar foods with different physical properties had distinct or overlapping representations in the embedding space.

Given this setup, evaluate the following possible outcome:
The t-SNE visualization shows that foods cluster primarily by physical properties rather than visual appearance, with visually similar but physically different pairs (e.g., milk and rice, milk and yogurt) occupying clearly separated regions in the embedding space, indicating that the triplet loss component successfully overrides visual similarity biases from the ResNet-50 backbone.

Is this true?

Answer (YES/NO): YES